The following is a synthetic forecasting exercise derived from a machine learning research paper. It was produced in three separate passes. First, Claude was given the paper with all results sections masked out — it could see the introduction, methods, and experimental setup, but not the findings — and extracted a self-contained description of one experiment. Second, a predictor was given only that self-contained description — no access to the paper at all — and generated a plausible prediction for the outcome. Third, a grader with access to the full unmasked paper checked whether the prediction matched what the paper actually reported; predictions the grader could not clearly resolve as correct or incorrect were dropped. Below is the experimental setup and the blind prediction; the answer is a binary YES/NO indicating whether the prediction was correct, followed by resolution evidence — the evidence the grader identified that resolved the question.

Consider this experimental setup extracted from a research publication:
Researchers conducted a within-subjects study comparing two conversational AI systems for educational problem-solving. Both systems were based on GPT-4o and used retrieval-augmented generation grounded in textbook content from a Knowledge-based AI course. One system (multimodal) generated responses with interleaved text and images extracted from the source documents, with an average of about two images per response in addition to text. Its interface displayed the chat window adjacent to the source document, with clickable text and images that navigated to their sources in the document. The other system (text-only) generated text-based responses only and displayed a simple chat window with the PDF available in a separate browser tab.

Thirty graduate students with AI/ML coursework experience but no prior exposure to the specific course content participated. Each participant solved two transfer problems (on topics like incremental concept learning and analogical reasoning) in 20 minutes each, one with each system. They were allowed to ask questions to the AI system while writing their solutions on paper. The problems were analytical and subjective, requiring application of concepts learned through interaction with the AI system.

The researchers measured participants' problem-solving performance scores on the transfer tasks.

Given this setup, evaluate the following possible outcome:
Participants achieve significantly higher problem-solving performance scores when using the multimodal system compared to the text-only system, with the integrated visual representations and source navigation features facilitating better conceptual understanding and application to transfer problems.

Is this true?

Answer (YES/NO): NO